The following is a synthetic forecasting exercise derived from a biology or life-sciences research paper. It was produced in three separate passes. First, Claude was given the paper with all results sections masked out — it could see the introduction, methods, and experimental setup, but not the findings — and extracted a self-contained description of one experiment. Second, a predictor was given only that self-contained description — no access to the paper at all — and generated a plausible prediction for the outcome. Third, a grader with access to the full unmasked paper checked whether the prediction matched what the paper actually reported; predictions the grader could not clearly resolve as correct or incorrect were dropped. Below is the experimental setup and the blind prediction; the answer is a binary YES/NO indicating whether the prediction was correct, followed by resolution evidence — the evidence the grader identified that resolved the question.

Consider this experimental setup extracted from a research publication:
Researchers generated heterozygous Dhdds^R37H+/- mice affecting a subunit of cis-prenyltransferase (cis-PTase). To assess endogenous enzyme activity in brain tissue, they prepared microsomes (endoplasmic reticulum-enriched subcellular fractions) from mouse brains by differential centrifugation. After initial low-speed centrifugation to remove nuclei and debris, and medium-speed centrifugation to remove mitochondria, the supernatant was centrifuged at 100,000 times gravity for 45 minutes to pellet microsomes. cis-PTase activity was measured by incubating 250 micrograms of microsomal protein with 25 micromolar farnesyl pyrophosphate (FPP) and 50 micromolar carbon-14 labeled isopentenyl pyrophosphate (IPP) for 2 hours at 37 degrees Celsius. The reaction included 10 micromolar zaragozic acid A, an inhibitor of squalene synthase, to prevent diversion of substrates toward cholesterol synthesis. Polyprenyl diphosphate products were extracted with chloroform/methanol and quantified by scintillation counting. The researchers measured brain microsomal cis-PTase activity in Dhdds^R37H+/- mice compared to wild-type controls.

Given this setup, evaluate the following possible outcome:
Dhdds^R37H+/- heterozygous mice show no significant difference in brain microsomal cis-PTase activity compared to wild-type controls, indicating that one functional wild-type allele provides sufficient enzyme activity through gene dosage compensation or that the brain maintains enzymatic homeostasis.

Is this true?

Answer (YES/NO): NO